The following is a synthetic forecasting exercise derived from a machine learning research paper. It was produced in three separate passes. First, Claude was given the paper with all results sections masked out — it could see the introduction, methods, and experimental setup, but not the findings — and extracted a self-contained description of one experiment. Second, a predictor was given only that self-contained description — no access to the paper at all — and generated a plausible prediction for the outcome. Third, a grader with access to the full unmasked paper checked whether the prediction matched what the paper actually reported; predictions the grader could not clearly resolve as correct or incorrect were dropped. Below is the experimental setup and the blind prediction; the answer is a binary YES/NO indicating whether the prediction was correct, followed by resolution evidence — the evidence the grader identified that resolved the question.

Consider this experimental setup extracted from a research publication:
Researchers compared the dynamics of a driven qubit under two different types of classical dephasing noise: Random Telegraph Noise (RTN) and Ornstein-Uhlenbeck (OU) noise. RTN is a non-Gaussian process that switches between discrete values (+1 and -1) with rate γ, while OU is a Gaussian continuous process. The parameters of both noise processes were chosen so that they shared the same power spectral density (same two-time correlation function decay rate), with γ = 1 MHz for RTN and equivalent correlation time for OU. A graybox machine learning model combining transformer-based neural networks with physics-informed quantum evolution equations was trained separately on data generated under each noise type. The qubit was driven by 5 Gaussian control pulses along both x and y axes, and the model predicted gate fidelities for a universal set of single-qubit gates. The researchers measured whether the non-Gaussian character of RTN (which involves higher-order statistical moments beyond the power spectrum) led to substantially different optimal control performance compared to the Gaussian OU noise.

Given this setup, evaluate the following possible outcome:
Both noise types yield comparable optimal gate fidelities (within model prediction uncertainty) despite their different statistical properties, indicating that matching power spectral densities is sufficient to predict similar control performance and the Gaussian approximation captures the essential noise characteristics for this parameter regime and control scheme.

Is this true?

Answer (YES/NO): YES